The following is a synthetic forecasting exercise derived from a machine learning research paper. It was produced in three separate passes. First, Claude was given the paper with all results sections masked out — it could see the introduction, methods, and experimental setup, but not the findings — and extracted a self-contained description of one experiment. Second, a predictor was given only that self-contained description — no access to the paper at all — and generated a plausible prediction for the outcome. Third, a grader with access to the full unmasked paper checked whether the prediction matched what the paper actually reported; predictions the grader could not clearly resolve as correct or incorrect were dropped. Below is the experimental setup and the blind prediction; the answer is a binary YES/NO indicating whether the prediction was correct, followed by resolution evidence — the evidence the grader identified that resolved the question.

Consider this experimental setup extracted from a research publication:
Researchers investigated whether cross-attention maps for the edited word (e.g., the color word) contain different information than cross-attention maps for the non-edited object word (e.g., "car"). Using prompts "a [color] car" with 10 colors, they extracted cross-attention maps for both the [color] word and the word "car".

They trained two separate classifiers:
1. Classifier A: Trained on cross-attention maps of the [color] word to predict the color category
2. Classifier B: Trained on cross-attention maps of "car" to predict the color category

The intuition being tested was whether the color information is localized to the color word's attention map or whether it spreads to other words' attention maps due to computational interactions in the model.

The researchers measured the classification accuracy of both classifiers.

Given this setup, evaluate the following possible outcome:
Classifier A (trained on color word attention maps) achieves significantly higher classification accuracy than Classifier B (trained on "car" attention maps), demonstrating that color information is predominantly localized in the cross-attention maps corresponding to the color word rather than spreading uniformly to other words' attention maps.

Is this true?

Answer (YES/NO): NO